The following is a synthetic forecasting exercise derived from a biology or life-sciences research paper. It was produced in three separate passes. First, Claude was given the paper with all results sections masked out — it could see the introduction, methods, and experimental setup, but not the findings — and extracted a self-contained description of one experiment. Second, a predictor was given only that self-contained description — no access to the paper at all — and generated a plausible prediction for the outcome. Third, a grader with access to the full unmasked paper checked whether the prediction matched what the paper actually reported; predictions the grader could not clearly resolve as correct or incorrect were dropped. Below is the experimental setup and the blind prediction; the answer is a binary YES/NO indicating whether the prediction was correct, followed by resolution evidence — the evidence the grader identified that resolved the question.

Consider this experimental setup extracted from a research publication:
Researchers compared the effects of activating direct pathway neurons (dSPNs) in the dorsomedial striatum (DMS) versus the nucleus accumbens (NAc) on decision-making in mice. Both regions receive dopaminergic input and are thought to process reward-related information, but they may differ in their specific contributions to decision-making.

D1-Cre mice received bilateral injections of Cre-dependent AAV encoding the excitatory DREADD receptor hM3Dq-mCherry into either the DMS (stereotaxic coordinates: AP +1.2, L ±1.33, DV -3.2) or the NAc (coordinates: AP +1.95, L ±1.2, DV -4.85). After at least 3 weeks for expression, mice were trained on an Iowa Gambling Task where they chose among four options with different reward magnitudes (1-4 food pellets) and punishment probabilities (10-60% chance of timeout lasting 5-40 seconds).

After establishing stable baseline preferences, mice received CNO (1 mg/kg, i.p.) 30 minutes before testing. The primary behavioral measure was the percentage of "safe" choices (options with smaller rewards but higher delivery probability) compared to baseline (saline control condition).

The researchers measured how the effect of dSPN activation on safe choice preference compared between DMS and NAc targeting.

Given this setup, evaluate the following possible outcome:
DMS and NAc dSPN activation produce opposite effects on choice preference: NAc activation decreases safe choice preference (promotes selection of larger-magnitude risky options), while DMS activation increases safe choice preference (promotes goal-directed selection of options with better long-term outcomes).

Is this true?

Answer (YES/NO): NO